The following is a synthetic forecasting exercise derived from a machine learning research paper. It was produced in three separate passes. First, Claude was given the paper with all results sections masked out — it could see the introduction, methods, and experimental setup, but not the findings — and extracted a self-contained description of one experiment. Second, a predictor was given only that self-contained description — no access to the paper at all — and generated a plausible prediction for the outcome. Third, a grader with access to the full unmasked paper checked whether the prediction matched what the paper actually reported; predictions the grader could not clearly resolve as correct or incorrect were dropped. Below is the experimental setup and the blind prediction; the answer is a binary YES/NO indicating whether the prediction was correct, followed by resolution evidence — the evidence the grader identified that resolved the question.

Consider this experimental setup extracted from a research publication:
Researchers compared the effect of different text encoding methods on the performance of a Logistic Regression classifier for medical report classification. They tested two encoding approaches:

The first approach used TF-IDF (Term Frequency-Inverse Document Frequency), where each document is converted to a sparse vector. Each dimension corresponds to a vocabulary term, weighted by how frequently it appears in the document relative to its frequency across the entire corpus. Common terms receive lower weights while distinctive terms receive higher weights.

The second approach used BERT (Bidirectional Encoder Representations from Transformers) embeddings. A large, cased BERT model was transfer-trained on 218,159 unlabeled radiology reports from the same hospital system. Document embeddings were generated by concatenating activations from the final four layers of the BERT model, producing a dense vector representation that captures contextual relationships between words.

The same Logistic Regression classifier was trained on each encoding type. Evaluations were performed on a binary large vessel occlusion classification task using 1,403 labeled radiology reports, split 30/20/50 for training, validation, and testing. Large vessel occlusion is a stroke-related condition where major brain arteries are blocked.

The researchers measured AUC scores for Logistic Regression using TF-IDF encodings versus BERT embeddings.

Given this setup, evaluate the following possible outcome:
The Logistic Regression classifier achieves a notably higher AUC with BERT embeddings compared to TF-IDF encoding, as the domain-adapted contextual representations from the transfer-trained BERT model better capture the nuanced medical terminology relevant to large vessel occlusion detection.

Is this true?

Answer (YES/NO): YES